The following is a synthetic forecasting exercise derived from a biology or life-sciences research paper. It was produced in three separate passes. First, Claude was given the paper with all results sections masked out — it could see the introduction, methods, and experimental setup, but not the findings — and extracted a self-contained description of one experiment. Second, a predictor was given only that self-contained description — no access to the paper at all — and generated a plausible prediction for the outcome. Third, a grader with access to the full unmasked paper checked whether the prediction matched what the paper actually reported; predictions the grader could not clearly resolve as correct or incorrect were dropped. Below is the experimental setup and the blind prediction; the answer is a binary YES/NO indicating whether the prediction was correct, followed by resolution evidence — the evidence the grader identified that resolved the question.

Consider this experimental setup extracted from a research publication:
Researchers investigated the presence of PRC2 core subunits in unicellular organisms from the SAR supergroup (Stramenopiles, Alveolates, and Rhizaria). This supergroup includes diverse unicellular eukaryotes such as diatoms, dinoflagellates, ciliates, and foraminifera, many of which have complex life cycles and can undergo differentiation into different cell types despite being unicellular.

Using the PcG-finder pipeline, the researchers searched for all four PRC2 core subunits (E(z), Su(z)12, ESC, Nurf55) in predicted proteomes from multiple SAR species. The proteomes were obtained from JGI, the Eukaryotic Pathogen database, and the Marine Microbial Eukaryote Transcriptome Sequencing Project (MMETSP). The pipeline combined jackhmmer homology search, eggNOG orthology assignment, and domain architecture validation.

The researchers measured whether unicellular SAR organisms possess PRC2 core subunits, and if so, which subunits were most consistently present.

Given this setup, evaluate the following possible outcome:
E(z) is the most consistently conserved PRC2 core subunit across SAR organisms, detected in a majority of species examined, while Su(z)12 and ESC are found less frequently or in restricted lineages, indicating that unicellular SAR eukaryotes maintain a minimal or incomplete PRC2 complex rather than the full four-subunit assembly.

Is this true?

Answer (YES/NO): NO